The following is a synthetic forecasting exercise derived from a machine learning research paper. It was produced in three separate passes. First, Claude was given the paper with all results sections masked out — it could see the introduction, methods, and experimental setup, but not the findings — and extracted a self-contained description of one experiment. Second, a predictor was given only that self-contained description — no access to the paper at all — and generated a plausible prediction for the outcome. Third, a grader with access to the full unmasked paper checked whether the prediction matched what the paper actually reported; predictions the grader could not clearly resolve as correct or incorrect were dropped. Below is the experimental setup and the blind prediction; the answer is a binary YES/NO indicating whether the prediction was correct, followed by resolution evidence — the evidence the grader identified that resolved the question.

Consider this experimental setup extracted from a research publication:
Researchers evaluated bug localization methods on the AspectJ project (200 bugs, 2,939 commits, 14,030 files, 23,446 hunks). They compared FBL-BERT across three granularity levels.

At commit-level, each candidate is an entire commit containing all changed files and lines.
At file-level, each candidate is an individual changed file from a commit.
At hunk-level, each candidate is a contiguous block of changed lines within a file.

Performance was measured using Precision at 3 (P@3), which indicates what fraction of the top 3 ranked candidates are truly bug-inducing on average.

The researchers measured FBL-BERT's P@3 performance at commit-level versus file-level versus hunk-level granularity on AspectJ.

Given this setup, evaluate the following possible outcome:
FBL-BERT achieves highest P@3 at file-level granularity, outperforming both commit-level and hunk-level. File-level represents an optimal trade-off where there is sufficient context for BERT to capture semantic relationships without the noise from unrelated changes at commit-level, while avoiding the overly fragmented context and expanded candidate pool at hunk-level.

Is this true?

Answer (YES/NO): NO